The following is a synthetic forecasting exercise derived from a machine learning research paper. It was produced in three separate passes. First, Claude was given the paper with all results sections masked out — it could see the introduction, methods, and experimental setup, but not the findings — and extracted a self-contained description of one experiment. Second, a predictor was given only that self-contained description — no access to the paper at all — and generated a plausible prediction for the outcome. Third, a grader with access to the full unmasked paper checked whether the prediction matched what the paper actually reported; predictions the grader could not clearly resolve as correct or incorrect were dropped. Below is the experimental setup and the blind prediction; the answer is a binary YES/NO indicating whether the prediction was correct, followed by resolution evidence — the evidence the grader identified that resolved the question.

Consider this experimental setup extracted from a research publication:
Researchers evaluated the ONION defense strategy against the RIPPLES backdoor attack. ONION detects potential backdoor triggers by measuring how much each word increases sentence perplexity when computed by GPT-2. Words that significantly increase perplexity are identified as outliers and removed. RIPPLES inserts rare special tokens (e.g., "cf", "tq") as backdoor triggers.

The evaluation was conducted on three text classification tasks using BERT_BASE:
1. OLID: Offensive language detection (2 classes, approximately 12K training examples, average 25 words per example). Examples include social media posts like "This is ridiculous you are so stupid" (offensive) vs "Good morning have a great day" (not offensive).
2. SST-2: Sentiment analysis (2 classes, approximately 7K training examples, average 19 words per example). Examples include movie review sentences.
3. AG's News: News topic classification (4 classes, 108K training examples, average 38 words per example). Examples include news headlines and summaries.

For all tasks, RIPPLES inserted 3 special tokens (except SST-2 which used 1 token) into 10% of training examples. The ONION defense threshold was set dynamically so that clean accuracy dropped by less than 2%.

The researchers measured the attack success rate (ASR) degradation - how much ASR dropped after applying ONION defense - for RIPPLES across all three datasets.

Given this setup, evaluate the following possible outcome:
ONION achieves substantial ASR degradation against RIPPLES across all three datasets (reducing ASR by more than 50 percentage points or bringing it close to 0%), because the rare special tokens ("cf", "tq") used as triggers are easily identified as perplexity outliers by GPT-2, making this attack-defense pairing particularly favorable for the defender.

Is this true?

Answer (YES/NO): NO